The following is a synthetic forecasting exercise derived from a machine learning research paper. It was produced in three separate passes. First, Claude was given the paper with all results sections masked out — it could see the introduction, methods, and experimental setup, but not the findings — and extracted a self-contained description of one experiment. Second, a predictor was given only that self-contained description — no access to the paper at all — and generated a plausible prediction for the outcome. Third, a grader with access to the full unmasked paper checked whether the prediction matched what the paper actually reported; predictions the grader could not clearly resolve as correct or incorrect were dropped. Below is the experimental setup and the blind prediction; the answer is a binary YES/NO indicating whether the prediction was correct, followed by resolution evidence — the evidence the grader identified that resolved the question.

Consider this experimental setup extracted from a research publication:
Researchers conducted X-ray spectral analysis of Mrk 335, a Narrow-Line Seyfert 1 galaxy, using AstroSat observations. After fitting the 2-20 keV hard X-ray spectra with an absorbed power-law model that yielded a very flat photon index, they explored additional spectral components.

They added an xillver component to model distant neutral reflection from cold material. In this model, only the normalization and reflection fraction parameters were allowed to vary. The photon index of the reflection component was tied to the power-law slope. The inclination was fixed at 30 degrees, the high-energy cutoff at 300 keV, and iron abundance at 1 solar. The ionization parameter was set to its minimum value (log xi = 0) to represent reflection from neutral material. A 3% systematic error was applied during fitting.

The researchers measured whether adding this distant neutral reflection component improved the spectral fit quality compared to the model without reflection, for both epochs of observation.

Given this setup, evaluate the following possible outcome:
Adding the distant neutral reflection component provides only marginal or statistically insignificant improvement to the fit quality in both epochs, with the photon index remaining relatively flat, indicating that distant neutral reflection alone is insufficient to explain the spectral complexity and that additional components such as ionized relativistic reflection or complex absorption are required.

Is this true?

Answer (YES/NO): YES